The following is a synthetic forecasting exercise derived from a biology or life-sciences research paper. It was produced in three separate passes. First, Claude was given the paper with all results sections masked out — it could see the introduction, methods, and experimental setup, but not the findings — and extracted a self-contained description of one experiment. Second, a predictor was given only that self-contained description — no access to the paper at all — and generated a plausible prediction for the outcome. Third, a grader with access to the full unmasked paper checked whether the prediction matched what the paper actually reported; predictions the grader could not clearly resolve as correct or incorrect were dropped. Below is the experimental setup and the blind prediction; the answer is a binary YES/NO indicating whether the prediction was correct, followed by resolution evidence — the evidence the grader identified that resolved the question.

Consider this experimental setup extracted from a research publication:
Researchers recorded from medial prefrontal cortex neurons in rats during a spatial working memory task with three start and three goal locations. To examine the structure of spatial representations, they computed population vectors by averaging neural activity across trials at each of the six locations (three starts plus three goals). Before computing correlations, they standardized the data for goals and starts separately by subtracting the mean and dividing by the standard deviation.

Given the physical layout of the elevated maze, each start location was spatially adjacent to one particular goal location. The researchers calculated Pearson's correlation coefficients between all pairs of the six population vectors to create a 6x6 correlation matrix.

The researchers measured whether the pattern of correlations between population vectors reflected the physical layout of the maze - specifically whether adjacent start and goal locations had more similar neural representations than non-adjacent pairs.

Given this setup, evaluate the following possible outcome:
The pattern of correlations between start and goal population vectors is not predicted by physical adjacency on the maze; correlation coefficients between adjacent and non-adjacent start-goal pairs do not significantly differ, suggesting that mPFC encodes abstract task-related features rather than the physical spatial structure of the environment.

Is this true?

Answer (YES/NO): NO